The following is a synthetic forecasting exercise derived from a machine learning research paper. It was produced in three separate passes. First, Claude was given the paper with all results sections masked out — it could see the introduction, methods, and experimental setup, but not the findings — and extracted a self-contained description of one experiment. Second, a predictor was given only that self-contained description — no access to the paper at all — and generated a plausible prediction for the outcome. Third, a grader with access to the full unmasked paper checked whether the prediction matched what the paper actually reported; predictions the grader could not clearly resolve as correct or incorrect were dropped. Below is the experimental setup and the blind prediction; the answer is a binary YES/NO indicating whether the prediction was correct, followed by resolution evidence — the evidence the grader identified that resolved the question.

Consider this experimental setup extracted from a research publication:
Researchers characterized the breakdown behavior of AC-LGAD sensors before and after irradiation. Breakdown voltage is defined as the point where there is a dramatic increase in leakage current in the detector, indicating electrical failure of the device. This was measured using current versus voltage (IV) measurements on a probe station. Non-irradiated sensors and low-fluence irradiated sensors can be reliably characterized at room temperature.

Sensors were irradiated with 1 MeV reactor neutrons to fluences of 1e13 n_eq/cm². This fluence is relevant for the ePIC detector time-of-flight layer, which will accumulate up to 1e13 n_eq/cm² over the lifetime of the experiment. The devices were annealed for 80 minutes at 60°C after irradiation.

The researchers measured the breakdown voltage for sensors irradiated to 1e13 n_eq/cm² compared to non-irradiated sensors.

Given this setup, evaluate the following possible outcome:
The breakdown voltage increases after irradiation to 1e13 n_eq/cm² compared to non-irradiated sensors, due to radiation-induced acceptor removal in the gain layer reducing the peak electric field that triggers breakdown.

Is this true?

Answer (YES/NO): YES